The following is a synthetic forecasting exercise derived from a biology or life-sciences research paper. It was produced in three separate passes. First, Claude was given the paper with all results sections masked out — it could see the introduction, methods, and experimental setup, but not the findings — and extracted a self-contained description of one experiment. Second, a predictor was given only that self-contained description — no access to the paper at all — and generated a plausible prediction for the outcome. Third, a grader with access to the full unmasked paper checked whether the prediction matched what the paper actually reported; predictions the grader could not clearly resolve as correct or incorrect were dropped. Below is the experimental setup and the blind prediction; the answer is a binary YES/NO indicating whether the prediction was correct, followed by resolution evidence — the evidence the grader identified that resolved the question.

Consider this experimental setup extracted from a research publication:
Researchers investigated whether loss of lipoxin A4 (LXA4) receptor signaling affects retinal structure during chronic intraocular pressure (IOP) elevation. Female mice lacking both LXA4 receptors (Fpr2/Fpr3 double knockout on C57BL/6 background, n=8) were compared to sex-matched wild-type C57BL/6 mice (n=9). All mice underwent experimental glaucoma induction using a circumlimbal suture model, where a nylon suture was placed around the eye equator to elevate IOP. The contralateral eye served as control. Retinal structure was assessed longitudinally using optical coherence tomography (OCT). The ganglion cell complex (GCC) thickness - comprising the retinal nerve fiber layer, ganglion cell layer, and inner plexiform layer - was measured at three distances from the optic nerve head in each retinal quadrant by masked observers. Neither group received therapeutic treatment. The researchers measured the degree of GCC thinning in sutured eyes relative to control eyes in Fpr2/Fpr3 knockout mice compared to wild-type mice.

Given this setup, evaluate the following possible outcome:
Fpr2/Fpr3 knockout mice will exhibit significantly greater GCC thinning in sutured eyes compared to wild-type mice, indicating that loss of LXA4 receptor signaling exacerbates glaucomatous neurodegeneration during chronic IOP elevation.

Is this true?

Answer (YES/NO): YES